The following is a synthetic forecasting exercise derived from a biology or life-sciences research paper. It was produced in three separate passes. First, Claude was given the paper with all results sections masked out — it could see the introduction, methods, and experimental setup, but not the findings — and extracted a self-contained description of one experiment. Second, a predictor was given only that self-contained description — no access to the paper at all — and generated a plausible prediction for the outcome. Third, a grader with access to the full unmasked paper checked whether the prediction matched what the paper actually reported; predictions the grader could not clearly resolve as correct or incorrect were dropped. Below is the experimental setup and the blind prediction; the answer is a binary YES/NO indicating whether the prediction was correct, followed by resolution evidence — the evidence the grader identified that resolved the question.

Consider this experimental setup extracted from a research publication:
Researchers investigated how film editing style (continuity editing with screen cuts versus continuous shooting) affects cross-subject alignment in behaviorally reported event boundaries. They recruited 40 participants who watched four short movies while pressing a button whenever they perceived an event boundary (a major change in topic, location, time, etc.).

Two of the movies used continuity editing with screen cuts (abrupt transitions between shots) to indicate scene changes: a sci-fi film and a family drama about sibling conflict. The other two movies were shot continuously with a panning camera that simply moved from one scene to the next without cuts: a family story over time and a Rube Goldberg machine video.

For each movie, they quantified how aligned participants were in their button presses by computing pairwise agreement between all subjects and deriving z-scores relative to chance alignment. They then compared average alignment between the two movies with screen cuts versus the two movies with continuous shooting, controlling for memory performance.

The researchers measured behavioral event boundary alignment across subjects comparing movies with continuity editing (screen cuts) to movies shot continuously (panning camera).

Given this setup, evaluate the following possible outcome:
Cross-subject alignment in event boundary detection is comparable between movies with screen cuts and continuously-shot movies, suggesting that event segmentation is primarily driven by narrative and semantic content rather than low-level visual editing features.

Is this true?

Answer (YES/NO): NO